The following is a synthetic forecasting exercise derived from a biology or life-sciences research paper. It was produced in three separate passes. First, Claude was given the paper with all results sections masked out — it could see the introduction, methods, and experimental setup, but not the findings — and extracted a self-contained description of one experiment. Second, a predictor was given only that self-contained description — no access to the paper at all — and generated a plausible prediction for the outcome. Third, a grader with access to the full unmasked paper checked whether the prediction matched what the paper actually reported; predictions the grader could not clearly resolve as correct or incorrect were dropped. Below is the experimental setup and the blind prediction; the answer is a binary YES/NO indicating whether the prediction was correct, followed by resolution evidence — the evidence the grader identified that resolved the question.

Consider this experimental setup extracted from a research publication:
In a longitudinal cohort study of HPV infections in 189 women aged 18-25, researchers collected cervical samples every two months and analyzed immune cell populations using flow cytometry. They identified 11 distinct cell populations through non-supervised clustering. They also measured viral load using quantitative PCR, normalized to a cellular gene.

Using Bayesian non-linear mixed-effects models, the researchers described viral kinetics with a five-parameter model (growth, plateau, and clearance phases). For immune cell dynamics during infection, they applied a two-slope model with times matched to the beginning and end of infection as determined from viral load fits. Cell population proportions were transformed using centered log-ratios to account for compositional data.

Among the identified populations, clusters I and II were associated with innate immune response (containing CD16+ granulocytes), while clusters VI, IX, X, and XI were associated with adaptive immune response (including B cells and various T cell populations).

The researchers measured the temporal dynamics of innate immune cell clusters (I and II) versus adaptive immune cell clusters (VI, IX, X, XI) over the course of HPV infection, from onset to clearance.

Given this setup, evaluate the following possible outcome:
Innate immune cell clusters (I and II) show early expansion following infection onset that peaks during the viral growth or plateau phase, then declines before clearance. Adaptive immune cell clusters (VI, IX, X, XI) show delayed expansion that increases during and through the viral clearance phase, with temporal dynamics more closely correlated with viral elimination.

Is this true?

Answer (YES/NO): NO